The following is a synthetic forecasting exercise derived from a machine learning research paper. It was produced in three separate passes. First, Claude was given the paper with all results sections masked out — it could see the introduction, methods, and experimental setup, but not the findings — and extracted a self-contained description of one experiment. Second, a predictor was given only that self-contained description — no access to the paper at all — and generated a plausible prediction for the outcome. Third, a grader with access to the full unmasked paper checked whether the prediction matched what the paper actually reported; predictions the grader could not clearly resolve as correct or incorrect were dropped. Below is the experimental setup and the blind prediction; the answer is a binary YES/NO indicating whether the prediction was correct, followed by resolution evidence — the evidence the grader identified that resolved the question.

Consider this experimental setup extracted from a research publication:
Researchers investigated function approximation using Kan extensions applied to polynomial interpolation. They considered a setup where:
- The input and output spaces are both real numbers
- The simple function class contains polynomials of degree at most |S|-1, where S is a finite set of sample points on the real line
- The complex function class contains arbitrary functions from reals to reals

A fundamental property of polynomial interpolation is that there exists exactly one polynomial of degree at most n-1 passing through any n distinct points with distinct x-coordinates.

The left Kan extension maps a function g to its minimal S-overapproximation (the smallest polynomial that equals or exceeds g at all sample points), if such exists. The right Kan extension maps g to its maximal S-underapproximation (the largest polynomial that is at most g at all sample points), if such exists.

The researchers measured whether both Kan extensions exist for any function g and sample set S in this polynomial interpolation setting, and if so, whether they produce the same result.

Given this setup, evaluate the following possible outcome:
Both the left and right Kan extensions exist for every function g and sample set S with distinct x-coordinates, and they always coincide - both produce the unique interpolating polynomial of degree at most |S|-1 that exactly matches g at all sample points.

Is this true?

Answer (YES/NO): YES